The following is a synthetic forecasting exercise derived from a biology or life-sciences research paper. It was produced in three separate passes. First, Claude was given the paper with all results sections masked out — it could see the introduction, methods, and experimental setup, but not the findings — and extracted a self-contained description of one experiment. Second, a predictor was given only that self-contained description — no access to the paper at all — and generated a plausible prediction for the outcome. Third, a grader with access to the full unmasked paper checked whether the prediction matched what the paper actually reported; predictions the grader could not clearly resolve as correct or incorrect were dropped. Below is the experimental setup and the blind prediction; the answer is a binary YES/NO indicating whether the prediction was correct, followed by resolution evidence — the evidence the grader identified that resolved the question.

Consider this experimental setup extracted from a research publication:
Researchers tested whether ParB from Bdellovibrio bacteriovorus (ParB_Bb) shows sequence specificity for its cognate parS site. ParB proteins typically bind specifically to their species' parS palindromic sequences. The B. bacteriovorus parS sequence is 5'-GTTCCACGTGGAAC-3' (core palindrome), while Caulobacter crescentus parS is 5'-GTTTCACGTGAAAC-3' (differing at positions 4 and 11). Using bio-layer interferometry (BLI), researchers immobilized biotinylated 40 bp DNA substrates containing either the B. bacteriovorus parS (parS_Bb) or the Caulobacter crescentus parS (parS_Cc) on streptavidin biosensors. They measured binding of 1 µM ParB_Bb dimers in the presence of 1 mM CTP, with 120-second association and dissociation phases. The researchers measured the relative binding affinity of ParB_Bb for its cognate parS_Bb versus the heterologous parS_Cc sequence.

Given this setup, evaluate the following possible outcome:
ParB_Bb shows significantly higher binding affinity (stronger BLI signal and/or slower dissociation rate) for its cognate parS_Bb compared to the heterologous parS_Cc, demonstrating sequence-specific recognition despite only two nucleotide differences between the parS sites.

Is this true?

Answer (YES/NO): YES